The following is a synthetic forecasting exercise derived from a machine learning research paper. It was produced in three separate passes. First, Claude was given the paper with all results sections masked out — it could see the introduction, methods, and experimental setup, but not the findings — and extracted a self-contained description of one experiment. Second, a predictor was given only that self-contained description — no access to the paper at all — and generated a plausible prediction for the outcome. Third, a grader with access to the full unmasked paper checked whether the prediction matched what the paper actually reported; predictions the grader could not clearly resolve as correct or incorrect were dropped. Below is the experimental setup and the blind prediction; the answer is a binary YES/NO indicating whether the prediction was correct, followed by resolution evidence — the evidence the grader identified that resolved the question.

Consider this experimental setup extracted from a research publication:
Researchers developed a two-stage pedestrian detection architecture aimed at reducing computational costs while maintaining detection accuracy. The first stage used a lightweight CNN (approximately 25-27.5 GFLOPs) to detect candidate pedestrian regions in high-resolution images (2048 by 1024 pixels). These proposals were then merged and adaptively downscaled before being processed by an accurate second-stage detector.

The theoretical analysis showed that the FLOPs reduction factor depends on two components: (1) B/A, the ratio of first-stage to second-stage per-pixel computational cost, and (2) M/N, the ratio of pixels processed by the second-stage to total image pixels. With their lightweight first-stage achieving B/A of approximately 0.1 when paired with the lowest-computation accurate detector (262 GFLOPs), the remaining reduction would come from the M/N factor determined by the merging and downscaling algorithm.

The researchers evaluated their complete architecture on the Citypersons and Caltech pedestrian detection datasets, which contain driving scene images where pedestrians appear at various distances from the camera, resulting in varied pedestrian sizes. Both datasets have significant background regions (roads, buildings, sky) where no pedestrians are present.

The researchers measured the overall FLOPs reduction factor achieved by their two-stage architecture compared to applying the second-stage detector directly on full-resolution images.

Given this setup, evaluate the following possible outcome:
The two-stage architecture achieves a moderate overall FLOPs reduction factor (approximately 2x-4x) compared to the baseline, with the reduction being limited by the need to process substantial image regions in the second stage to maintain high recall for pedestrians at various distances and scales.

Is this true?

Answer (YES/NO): NO